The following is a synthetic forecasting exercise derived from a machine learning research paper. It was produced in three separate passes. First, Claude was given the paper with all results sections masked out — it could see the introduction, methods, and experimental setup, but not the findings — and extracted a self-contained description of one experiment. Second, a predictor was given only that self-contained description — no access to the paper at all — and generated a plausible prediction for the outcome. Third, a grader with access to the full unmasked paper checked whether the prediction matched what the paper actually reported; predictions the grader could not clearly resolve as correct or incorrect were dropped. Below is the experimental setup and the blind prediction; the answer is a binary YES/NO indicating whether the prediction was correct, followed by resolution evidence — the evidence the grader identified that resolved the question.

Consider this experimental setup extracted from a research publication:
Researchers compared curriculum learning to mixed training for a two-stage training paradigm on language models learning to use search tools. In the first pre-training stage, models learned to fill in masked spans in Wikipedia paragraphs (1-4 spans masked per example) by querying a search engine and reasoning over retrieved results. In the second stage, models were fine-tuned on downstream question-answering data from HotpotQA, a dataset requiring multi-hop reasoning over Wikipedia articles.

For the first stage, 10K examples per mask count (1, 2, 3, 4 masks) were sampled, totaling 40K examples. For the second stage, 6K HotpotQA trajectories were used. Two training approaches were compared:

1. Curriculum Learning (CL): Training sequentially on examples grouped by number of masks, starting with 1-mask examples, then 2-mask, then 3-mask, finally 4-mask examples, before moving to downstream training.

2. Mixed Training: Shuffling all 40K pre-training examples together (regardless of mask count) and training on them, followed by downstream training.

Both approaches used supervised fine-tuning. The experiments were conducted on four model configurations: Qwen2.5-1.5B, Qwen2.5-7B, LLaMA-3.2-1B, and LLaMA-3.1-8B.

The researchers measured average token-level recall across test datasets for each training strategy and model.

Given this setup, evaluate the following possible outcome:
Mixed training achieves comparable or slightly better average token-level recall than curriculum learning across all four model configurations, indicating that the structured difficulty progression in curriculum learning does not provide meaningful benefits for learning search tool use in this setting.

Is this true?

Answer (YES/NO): NO